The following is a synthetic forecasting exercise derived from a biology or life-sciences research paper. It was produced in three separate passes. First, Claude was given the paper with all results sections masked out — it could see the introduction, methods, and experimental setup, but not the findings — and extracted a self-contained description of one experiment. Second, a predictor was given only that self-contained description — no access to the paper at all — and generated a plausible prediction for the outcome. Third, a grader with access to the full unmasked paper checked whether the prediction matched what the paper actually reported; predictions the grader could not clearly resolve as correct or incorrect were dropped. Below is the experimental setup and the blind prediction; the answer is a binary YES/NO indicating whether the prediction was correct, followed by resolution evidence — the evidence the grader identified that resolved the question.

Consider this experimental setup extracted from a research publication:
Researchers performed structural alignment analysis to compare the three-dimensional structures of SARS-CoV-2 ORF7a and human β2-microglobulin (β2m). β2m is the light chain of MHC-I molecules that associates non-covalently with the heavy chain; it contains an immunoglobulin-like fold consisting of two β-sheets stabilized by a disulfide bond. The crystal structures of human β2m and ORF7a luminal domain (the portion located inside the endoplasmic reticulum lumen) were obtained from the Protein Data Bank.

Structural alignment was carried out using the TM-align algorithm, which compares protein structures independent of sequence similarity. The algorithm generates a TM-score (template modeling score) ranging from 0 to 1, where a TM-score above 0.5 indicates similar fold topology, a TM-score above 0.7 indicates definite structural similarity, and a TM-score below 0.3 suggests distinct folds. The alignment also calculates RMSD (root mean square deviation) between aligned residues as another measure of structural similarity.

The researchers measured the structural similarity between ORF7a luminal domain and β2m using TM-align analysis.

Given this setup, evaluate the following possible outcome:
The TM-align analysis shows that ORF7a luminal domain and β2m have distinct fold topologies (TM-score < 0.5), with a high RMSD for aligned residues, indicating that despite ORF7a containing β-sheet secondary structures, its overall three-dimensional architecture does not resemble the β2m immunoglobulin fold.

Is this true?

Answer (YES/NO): NO